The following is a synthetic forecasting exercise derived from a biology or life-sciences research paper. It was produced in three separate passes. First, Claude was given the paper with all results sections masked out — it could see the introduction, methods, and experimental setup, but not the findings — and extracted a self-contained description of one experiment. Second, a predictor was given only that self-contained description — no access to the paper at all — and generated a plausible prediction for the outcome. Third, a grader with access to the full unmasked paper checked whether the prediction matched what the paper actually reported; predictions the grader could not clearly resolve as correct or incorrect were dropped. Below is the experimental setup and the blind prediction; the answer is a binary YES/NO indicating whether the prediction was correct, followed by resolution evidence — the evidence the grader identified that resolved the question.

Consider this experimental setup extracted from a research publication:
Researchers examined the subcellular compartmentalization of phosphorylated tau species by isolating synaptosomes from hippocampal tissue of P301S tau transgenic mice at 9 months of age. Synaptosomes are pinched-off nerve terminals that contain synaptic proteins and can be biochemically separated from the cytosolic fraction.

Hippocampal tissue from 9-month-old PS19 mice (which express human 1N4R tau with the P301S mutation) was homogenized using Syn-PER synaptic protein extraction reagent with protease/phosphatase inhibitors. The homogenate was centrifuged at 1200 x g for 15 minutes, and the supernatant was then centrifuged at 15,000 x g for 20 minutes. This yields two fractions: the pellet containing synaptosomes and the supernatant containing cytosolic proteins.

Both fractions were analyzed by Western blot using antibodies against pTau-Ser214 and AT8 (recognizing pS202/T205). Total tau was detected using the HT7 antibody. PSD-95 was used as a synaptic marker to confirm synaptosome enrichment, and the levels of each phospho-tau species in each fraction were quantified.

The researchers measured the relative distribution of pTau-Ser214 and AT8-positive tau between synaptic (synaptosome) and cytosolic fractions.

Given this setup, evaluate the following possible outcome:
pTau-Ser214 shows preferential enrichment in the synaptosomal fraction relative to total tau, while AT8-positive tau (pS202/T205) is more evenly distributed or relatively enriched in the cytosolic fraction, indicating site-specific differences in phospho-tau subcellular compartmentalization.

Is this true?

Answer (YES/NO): NO